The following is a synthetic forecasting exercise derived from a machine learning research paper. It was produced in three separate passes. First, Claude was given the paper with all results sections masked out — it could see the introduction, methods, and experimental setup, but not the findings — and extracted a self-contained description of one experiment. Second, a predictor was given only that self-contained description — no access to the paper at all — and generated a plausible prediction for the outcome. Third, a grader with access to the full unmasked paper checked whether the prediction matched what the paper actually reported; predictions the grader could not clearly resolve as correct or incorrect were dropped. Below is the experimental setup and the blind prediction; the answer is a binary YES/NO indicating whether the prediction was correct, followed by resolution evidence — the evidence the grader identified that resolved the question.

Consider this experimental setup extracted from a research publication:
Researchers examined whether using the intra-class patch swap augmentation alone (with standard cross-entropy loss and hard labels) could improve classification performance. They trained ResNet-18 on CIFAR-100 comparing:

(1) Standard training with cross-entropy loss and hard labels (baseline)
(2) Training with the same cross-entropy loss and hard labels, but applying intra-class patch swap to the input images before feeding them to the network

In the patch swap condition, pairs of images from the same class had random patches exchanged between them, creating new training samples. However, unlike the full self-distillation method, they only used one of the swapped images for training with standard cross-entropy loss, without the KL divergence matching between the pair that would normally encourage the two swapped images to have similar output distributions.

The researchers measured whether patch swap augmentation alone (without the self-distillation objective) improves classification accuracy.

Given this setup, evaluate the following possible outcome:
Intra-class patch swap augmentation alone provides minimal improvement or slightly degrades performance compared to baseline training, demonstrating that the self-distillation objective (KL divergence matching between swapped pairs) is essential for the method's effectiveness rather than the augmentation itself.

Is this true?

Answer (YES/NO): YES